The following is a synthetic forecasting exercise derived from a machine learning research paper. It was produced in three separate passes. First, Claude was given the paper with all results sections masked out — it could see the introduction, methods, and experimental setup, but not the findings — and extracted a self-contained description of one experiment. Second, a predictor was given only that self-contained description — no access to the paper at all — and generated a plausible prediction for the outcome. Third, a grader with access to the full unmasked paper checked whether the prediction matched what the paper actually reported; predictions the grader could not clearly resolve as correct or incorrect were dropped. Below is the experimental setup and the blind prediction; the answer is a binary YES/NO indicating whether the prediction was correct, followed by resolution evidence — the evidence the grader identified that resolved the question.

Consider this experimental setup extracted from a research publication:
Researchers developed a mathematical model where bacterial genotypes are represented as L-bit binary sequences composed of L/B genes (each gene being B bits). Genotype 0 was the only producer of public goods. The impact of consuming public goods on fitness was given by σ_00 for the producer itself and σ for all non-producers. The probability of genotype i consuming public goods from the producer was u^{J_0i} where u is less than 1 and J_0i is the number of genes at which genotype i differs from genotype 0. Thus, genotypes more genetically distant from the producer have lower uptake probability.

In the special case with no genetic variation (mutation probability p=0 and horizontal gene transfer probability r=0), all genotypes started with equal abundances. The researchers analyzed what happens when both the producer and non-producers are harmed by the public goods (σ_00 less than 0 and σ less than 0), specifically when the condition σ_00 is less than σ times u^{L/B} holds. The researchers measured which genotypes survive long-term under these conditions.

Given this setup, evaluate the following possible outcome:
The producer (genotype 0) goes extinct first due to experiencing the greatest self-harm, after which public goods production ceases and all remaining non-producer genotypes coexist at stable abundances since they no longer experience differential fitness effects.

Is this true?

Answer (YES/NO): NO